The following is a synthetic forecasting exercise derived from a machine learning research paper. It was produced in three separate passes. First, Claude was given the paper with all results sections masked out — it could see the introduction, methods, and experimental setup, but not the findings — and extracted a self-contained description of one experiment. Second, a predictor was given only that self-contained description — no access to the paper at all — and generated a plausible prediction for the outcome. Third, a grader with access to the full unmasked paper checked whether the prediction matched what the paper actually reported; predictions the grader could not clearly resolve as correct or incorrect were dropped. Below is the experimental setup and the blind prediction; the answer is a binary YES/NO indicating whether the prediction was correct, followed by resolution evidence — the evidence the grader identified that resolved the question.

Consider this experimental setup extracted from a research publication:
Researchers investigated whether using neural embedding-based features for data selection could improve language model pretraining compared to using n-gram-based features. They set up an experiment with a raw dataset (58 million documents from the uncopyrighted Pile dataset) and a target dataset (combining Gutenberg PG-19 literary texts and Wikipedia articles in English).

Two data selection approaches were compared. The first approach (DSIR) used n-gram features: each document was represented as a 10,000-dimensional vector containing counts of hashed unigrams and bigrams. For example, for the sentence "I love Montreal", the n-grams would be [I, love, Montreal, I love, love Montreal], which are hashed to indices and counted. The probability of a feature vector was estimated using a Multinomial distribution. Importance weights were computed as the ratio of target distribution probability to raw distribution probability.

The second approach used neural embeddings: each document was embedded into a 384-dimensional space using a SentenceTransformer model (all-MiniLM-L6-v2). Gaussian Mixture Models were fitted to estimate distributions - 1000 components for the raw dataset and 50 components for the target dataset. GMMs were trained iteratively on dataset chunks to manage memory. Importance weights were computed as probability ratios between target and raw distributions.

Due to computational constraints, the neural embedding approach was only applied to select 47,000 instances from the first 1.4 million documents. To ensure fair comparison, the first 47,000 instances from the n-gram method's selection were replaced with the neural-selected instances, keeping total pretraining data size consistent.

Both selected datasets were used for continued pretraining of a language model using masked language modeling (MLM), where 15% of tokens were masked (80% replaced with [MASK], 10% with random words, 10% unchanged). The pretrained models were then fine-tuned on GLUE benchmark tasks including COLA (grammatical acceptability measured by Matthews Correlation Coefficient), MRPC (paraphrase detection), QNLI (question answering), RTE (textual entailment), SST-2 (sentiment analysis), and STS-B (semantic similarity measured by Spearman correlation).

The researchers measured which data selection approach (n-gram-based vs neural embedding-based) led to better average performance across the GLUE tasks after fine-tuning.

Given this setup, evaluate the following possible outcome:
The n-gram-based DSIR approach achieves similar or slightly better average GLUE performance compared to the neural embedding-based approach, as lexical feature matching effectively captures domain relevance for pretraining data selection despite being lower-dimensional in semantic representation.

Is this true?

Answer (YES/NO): YES